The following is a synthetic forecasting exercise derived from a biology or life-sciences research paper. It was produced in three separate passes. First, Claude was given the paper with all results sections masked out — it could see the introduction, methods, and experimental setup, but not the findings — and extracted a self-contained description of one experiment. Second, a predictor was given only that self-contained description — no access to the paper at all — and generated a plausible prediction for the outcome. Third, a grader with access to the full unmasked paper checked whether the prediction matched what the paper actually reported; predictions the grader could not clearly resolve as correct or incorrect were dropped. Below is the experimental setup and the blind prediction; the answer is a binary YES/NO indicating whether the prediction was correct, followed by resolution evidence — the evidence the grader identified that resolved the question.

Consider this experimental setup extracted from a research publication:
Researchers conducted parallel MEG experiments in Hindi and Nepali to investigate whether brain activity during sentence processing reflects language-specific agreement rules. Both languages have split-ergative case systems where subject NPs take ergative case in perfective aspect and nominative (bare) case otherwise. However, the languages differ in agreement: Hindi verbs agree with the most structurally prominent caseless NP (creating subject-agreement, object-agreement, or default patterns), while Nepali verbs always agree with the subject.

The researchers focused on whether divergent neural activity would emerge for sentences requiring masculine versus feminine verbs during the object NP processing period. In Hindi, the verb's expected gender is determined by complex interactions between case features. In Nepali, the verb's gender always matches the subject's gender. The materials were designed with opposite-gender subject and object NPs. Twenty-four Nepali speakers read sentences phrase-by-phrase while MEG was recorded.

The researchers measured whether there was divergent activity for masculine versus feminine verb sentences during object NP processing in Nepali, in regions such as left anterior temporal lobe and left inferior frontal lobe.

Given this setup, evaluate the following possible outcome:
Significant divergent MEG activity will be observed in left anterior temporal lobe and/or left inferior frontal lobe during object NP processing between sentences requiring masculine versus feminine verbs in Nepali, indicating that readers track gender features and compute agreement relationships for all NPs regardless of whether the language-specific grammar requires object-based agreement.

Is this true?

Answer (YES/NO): NO